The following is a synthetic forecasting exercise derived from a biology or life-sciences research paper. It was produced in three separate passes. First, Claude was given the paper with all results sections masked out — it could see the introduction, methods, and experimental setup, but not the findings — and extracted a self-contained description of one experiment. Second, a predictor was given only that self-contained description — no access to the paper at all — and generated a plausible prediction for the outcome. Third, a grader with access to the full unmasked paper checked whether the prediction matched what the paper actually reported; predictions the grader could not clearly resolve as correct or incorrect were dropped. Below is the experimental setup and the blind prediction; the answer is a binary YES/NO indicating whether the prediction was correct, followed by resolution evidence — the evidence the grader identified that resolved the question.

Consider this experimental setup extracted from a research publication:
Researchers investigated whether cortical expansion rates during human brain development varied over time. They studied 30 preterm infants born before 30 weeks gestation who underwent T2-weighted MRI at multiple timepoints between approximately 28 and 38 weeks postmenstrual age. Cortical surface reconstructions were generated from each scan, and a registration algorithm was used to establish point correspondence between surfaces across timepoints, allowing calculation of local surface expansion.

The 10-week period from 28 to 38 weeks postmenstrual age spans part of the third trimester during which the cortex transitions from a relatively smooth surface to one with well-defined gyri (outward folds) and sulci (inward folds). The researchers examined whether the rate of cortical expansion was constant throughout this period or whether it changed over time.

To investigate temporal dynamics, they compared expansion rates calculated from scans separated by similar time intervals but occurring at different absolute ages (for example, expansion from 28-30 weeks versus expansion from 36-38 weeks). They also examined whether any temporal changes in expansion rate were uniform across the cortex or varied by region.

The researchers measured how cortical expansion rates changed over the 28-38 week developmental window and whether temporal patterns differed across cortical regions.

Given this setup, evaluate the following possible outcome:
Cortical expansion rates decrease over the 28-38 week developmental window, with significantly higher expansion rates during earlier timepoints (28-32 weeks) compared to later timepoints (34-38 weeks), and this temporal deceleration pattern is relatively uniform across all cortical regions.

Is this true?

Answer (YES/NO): NO